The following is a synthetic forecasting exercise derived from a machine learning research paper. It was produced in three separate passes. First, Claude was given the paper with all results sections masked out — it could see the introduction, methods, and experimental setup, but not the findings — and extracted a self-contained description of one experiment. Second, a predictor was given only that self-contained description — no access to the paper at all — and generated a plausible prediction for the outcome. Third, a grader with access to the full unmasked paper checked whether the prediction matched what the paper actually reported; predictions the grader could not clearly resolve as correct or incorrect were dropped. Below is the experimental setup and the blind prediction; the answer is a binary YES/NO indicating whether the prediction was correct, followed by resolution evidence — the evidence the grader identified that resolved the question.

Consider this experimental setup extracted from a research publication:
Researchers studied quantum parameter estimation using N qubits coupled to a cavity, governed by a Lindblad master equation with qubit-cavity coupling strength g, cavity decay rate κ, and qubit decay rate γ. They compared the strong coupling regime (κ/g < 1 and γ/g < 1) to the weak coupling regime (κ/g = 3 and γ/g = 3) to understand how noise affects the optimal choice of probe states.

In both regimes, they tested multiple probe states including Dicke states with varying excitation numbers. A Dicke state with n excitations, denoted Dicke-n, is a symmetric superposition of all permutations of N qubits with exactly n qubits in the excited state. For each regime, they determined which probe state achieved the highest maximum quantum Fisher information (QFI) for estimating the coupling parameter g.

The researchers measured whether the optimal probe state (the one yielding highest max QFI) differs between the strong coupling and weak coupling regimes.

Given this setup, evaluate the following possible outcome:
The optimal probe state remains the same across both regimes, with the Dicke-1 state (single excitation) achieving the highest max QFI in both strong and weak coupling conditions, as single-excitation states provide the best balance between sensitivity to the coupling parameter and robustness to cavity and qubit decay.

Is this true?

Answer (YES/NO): NO